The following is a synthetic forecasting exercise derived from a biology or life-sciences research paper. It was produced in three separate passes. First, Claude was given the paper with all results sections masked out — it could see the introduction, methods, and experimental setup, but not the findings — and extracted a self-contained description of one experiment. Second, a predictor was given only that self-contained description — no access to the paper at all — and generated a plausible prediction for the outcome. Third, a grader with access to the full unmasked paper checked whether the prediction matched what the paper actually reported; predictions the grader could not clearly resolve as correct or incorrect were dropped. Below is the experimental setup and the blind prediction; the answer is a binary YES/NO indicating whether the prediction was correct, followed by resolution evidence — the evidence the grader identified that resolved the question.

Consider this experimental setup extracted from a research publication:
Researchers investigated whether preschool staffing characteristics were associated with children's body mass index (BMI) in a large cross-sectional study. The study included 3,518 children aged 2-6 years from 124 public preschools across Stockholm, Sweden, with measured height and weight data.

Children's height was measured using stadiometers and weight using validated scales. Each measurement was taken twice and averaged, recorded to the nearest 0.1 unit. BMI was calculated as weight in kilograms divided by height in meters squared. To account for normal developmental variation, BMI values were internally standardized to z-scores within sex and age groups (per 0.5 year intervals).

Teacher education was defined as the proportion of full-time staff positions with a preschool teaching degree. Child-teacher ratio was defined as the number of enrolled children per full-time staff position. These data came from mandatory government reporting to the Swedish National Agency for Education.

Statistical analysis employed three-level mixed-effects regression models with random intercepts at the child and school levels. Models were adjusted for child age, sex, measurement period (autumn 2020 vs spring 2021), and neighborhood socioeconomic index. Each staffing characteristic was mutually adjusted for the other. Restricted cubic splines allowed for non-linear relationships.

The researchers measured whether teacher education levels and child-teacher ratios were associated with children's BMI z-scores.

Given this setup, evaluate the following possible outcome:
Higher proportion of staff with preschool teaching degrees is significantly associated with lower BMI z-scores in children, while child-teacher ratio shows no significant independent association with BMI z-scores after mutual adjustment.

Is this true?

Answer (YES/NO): NO